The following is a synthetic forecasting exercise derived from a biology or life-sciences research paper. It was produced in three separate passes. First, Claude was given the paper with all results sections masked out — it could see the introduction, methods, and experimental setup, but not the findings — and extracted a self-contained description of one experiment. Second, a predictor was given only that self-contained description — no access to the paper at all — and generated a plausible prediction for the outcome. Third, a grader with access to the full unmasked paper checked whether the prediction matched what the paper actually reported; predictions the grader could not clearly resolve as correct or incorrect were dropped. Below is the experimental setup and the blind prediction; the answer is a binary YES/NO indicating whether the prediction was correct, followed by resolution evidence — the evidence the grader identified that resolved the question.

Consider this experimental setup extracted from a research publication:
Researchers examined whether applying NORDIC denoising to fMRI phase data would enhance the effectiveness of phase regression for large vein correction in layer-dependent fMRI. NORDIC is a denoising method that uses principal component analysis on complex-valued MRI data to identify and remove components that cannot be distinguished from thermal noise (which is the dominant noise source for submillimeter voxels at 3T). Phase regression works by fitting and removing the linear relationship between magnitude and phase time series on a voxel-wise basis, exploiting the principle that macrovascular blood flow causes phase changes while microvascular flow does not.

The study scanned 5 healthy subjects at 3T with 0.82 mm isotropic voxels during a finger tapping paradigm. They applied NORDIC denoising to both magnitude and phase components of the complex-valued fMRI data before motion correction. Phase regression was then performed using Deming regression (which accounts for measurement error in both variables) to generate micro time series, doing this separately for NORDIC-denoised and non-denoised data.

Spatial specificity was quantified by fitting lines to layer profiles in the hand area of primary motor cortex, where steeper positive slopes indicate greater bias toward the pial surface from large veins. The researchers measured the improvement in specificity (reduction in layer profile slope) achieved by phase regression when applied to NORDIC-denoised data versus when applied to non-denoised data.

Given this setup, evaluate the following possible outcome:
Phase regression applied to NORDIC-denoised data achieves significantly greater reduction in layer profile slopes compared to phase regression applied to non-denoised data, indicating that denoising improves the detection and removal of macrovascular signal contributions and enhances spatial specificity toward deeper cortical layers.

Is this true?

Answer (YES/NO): YES